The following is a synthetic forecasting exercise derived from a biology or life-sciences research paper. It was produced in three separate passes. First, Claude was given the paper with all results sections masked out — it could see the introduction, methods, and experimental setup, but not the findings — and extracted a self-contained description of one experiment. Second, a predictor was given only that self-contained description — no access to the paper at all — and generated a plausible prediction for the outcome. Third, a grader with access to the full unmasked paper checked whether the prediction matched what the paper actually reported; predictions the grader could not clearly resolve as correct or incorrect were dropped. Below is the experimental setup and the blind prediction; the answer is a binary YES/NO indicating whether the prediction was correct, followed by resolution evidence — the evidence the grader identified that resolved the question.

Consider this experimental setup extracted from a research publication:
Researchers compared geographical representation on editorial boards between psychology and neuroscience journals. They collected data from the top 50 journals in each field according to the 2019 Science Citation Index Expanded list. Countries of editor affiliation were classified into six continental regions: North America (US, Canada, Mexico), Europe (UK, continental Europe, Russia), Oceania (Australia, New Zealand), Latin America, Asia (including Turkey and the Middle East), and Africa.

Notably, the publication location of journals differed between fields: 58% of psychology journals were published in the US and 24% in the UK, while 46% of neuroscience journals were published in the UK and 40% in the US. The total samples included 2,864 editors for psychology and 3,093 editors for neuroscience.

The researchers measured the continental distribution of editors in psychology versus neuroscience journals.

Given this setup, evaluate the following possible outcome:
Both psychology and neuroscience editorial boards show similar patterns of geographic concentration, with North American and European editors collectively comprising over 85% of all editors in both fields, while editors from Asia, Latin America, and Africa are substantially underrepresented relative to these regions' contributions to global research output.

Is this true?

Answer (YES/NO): NO